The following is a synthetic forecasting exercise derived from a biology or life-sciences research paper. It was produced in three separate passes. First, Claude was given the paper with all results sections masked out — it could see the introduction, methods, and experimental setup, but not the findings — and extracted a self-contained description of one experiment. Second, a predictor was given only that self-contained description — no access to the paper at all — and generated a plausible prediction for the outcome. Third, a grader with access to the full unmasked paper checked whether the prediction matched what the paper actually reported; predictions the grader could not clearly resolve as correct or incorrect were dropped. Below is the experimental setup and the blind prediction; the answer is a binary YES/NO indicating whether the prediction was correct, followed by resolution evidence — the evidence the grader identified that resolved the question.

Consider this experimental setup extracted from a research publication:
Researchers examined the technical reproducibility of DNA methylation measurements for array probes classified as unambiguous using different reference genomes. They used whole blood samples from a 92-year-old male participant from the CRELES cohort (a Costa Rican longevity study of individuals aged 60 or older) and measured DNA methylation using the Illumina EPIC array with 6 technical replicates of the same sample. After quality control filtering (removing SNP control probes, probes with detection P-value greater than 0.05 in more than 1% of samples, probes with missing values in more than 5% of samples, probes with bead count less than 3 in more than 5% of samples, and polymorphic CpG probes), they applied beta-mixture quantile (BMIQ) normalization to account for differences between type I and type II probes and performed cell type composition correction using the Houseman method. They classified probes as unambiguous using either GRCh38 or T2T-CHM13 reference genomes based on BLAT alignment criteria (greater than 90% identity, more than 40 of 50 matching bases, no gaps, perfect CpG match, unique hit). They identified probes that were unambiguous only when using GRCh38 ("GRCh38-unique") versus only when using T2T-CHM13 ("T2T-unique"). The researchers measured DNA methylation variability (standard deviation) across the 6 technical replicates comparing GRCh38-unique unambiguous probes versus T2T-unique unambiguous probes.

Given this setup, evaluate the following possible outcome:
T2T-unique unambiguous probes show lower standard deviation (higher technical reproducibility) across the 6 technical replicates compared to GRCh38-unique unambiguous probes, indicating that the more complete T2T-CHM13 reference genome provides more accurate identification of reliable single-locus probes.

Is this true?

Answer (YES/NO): YES